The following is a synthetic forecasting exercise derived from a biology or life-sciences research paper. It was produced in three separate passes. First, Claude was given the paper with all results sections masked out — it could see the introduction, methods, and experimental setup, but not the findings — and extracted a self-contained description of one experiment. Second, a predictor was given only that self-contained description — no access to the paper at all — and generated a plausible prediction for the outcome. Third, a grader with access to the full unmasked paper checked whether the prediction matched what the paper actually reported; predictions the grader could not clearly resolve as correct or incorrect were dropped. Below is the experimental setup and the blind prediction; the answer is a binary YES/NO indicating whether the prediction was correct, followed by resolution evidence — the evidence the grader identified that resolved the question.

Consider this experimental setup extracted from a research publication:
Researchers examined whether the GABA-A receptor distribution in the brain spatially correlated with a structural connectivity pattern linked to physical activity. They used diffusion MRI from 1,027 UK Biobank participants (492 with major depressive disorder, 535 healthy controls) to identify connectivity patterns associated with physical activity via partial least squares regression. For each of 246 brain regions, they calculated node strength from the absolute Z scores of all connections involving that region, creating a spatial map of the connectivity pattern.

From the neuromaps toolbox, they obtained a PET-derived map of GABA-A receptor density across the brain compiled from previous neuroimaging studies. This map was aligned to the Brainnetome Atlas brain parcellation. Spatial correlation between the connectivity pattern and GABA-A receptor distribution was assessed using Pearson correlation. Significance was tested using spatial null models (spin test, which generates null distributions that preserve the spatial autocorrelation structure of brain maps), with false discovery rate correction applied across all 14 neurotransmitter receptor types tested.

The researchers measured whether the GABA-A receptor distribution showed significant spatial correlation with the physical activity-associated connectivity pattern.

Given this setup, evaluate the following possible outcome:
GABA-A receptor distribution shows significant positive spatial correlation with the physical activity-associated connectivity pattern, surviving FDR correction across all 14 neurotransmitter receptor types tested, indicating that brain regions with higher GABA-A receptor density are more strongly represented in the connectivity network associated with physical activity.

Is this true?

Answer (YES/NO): NO